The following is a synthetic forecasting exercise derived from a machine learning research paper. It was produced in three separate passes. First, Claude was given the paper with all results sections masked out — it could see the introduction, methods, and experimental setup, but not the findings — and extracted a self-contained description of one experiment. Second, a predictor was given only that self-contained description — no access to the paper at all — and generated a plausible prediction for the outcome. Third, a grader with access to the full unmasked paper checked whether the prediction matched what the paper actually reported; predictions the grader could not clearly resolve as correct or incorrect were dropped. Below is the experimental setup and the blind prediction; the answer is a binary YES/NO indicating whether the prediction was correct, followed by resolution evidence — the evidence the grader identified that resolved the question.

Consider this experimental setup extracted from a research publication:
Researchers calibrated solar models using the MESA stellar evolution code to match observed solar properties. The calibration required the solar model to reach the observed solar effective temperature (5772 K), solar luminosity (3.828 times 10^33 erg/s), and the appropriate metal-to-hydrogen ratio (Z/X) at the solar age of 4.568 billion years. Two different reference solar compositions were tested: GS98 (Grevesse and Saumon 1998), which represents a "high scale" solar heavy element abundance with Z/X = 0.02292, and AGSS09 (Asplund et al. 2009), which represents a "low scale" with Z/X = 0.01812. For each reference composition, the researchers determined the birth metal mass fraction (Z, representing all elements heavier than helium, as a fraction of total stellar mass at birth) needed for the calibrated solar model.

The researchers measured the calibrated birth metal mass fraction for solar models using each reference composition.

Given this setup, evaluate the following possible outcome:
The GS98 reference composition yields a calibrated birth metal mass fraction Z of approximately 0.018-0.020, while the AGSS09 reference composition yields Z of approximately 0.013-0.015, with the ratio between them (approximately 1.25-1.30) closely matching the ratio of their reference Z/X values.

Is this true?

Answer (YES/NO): NO